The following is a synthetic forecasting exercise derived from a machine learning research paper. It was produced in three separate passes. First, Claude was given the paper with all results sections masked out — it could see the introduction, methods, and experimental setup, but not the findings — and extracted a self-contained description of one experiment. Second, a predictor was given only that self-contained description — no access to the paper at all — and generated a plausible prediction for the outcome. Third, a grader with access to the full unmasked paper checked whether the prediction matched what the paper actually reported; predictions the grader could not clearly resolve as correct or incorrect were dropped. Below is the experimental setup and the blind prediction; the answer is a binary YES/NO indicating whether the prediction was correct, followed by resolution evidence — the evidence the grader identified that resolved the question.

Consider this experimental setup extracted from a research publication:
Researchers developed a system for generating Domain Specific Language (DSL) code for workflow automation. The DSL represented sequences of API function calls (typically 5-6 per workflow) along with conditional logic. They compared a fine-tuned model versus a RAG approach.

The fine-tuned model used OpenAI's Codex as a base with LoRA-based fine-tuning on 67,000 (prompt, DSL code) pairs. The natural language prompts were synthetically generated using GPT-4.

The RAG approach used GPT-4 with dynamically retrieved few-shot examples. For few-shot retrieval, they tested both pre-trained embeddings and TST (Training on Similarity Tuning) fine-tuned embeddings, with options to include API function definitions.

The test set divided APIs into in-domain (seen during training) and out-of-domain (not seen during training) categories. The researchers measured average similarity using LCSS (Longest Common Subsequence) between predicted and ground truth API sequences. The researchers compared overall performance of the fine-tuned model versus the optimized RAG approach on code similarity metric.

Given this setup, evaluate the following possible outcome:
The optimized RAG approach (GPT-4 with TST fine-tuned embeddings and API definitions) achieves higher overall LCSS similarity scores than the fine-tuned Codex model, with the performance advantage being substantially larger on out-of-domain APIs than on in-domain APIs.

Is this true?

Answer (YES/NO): NO